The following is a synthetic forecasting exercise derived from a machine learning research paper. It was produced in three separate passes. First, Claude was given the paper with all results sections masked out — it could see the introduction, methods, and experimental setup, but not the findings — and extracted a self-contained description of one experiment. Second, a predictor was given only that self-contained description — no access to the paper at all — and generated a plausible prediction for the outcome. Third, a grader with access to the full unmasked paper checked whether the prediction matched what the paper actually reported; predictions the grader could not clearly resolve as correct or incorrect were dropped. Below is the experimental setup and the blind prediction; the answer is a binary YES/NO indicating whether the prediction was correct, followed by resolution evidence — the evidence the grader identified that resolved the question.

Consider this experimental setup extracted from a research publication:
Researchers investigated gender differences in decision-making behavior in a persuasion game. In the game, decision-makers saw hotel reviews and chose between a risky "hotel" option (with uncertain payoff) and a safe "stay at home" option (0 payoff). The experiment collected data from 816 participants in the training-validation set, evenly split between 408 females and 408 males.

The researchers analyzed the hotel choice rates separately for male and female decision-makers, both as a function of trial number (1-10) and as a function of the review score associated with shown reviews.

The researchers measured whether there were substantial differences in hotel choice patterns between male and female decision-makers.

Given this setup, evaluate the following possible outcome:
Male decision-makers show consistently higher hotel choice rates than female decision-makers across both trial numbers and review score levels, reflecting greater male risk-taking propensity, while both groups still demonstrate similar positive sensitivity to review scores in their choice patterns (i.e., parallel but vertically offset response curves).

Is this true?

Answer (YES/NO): NO